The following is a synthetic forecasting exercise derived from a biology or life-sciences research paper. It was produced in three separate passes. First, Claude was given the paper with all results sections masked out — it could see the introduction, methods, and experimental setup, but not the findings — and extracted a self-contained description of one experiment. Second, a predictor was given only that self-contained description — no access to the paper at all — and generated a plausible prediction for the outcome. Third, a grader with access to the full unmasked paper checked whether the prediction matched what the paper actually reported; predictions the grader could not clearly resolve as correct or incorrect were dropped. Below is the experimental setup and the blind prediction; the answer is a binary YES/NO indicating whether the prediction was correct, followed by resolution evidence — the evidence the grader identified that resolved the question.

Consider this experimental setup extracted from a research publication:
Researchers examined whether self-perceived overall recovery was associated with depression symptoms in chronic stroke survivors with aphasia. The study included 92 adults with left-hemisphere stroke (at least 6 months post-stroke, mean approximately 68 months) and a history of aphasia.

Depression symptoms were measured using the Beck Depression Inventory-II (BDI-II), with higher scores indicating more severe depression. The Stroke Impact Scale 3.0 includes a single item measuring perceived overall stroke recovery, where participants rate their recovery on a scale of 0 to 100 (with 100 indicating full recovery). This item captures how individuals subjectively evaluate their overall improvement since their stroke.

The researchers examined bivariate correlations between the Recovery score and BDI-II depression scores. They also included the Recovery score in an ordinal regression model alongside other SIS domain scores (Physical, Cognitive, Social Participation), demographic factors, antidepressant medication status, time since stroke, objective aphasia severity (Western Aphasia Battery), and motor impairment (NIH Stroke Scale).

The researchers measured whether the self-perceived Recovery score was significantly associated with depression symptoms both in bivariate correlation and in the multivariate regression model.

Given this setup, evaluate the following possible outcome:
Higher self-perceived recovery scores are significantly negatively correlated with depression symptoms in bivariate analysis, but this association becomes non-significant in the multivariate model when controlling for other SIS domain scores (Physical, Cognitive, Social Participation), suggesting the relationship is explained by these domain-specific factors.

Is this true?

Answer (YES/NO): NO